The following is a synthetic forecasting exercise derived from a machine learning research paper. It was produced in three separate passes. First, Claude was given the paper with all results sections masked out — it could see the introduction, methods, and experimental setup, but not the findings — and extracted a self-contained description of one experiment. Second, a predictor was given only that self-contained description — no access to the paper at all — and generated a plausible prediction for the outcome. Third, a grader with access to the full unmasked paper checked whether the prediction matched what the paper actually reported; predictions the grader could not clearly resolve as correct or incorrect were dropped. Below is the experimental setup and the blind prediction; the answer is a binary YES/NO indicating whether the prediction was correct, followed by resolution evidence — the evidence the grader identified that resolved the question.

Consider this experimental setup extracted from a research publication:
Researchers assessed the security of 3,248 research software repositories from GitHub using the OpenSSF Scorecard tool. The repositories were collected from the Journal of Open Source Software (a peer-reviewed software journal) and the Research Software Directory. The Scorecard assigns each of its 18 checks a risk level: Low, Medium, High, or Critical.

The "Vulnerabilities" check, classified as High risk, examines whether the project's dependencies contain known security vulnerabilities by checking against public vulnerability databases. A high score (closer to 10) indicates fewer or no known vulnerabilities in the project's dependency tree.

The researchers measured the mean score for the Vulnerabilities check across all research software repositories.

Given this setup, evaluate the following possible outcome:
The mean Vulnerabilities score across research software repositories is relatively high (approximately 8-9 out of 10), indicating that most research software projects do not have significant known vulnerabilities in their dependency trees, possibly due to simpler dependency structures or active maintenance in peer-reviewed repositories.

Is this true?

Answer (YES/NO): NO